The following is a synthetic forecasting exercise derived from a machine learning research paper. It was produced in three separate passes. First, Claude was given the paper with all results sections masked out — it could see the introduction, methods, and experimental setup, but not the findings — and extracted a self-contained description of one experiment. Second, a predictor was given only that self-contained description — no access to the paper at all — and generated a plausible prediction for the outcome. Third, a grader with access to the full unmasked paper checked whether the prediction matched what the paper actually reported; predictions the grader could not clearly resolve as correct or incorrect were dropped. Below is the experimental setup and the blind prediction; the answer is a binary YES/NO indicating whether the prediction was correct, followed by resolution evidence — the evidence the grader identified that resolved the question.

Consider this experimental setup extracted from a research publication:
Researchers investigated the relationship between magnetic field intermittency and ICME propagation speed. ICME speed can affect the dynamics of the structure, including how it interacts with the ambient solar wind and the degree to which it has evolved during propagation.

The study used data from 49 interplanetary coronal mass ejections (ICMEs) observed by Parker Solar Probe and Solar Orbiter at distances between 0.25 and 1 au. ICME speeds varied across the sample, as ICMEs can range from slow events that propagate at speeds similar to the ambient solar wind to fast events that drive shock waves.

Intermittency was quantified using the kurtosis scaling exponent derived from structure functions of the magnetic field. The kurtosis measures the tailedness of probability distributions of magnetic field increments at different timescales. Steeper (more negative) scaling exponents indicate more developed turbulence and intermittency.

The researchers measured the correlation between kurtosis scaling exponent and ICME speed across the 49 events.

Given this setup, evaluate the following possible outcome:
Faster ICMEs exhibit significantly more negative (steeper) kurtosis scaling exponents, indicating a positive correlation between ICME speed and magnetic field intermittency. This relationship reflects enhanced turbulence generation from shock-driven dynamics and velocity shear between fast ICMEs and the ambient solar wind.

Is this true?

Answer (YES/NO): NO